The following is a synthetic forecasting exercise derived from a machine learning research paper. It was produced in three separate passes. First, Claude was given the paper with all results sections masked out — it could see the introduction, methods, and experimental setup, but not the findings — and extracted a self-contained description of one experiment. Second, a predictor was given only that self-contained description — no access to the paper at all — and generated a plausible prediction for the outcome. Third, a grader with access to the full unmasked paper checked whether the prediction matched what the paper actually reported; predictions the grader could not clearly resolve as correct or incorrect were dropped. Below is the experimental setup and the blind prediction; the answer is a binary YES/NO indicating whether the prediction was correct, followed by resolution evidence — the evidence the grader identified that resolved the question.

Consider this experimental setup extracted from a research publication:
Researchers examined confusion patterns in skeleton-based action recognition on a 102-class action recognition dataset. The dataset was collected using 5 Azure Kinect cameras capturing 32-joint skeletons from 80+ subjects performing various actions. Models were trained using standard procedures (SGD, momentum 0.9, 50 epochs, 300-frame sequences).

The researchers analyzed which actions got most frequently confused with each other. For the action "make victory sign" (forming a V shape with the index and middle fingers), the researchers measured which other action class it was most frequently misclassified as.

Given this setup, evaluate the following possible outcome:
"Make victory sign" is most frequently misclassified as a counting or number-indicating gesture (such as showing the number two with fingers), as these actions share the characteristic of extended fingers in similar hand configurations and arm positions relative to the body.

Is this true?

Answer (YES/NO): NO